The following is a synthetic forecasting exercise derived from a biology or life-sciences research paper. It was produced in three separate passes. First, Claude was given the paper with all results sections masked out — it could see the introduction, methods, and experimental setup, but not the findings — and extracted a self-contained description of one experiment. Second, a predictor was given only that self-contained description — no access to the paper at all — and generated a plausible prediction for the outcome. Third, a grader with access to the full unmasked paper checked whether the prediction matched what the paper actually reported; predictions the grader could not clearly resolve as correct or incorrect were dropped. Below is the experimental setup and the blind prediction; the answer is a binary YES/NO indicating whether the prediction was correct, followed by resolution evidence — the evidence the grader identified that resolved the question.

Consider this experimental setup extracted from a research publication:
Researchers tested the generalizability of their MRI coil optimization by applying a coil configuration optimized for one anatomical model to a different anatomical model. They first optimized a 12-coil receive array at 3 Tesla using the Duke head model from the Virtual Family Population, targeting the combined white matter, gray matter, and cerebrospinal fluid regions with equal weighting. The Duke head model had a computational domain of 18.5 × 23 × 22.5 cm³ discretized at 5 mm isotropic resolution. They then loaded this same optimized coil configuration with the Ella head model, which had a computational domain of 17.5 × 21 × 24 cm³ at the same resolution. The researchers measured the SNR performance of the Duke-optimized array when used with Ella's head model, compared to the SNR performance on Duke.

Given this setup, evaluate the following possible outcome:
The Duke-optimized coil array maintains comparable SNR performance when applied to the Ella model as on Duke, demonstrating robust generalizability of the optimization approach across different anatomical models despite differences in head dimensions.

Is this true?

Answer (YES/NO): YES